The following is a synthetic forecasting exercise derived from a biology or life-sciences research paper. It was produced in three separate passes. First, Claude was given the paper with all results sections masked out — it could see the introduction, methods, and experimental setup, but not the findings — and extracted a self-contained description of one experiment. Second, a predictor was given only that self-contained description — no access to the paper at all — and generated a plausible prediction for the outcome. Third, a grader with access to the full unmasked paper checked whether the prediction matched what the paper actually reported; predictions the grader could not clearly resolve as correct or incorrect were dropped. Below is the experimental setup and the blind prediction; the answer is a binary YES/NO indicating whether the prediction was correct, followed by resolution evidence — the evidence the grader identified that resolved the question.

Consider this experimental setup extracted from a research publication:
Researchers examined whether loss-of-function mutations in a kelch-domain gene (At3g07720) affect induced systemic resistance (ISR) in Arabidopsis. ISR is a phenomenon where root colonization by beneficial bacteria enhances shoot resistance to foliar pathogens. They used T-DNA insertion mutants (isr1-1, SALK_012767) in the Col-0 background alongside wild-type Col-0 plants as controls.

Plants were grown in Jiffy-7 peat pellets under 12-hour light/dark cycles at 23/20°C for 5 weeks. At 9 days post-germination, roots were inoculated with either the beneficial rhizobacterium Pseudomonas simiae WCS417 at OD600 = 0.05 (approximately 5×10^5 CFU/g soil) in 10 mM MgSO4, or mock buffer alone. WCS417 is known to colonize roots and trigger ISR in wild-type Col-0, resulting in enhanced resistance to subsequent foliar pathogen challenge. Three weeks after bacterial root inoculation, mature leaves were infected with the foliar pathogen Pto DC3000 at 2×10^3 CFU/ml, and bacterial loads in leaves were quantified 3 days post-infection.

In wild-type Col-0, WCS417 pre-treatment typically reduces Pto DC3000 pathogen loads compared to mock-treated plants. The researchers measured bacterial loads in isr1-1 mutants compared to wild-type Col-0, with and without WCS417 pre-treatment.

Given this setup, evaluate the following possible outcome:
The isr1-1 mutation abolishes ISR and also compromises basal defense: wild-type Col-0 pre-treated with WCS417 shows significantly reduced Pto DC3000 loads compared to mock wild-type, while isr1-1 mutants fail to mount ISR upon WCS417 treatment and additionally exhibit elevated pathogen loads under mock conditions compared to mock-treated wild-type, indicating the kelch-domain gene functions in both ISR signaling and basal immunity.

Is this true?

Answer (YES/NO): NO